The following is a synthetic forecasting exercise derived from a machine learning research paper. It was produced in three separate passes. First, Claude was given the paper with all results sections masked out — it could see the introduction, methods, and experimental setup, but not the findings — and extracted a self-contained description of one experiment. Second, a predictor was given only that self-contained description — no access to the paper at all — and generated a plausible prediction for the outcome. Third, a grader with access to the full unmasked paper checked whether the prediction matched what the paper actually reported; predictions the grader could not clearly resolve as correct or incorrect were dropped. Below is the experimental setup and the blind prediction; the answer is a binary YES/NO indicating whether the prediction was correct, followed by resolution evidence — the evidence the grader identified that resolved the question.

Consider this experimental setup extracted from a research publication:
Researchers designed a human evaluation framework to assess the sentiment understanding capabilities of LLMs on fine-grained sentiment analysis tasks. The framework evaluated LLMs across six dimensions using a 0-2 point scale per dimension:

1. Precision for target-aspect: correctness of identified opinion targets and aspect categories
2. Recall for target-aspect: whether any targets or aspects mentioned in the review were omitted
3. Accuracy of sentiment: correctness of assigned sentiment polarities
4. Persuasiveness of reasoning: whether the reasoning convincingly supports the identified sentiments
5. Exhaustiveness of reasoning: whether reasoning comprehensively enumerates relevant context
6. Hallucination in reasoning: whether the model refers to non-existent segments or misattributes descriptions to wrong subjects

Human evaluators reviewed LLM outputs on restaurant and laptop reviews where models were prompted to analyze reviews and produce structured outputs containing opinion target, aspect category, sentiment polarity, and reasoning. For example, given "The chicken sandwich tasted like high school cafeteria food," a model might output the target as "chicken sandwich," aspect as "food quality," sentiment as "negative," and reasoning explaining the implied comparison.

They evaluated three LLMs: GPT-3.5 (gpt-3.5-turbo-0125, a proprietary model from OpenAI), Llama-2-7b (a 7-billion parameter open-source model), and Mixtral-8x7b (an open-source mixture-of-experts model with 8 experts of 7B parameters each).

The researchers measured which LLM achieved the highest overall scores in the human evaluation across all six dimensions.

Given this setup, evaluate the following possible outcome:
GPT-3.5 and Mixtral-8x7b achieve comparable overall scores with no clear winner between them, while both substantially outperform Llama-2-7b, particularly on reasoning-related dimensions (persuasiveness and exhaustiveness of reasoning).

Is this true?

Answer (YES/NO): NO